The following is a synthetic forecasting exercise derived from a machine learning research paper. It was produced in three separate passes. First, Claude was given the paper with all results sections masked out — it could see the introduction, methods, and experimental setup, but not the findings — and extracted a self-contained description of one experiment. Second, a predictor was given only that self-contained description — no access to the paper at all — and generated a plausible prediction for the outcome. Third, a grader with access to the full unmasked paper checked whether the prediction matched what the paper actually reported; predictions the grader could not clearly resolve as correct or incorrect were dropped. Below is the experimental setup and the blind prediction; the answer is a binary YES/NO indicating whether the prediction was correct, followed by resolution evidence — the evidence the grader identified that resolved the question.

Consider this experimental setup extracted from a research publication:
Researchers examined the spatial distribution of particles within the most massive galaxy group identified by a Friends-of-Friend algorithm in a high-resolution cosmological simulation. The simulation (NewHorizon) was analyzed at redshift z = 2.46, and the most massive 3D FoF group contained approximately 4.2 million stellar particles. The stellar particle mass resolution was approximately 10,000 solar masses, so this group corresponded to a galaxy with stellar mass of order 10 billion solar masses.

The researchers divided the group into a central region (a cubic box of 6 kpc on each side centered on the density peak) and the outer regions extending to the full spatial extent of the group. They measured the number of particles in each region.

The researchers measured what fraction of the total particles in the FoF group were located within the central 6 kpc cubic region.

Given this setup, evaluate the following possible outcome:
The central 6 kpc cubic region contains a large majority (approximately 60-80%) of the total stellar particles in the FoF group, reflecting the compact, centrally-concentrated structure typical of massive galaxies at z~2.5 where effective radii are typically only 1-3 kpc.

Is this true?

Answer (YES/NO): YES